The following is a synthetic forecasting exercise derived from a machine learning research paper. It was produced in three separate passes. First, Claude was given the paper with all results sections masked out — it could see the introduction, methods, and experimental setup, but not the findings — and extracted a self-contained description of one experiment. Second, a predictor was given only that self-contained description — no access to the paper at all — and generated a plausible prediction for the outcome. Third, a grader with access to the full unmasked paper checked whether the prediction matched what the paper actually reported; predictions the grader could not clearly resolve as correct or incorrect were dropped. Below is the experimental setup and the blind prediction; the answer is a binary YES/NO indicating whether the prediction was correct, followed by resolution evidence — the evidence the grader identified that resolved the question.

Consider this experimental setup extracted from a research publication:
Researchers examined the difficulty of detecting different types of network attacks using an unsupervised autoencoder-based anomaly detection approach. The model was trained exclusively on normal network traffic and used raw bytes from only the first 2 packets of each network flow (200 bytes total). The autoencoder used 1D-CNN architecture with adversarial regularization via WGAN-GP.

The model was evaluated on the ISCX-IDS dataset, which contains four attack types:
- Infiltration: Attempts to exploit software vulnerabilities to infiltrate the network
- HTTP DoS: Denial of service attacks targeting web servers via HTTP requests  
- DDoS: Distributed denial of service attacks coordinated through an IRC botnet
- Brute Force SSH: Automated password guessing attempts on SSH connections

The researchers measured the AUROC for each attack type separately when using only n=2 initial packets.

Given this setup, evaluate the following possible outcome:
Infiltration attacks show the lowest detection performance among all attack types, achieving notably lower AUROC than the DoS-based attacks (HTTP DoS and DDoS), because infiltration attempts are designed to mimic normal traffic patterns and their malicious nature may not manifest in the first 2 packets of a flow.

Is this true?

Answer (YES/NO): NO